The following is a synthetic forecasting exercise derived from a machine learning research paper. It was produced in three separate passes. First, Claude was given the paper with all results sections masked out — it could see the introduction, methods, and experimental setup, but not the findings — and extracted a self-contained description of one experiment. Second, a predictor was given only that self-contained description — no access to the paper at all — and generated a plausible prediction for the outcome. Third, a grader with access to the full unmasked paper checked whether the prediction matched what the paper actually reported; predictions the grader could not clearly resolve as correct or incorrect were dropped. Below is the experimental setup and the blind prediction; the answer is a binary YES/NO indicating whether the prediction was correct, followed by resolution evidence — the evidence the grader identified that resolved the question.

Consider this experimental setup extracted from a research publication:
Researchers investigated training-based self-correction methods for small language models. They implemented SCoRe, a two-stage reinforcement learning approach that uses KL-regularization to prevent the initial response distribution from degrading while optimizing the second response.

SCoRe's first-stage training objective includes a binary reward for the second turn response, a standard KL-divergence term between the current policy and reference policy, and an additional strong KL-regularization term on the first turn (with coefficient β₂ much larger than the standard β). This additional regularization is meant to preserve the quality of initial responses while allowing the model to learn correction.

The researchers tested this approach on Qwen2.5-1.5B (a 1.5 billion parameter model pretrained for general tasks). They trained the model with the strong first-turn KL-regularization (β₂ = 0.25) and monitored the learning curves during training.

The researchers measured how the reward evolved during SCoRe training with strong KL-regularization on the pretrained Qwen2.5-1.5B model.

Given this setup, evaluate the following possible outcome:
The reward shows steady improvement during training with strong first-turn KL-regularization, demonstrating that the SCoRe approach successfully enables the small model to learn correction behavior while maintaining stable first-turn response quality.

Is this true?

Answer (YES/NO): NO